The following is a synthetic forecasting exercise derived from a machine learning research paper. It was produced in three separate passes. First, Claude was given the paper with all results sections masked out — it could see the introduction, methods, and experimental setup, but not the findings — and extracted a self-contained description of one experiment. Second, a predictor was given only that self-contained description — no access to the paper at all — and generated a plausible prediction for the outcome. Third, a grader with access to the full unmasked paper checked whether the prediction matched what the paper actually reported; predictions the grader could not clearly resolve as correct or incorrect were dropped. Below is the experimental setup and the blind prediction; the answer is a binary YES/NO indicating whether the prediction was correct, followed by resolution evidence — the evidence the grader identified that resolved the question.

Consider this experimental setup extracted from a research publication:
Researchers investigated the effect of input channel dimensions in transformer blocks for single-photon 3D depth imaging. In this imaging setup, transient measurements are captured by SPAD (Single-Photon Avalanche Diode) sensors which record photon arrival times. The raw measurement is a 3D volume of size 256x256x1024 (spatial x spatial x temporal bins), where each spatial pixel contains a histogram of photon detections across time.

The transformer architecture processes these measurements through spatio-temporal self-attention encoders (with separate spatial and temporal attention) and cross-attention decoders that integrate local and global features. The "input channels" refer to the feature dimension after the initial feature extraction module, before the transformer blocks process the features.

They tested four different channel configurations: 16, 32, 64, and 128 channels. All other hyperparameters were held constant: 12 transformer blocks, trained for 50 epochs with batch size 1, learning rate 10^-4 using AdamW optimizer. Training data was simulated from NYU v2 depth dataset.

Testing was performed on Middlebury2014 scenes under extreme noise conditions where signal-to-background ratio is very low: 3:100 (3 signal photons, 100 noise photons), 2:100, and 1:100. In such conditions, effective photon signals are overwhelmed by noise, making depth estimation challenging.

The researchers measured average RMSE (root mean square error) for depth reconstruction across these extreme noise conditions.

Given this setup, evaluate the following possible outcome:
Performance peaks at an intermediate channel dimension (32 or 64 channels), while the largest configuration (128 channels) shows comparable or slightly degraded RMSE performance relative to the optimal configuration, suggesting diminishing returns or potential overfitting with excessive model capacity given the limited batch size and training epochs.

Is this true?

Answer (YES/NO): YES